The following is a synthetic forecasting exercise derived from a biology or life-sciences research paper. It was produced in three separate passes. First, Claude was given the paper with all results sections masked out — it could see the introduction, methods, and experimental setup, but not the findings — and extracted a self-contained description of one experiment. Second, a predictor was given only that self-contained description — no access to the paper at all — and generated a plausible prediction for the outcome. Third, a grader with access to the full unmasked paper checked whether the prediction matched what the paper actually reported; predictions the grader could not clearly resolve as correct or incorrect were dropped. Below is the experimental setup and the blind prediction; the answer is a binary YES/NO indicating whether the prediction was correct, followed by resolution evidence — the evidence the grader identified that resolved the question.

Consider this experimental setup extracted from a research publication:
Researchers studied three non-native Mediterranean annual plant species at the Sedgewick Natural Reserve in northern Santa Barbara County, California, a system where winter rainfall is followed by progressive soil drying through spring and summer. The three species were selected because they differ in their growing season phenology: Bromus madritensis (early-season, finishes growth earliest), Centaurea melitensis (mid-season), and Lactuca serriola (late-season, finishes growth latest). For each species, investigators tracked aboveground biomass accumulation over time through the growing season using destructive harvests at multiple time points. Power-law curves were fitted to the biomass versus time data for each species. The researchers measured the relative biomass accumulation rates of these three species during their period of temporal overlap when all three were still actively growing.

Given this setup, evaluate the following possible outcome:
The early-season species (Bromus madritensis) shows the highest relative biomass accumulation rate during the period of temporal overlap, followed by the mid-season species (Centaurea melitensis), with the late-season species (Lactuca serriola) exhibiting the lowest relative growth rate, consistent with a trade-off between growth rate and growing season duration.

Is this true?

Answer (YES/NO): YES